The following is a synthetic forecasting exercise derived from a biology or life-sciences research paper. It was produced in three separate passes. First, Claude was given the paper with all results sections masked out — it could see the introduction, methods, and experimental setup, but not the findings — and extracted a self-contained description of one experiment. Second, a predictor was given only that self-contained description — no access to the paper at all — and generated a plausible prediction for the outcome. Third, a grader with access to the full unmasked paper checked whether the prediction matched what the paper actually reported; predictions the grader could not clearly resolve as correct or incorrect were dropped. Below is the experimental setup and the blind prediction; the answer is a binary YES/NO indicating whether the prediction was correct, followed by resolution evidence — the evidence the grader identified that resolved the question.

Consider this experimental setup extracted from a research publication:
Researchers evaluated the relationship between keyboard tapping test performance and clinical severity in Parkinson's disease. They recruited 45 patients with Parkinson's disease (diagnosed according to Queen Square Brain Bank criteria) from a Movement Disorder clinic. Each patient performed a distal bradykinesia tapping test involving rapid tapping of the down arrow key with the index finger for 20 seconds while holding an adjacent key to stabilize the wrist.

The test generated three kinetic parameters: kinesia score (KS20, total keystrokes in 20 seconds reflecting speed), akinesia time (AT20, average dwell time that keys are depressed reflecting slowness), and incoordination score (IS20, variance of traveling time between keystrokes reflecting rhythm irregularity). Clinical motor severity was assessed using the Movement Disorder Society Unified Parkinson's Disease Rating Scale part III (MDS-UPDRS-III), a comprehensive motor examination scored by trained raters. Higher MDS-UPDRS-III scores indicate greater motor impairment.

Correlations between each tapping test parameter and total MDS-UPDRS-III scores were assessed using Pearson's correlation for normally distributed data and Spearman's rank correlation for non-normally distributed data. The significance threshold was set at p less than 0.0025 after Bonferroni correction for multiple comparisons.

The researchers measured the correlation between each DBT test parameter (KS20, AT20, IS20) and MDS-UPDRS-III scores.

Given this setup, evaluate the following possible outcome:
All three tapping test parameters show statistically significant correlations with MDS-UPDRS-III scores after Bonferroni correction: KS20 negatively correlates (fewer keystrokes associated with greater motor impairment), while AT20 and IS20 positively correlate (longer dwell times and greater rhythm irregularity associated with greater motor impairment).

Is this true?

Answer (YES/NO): NO